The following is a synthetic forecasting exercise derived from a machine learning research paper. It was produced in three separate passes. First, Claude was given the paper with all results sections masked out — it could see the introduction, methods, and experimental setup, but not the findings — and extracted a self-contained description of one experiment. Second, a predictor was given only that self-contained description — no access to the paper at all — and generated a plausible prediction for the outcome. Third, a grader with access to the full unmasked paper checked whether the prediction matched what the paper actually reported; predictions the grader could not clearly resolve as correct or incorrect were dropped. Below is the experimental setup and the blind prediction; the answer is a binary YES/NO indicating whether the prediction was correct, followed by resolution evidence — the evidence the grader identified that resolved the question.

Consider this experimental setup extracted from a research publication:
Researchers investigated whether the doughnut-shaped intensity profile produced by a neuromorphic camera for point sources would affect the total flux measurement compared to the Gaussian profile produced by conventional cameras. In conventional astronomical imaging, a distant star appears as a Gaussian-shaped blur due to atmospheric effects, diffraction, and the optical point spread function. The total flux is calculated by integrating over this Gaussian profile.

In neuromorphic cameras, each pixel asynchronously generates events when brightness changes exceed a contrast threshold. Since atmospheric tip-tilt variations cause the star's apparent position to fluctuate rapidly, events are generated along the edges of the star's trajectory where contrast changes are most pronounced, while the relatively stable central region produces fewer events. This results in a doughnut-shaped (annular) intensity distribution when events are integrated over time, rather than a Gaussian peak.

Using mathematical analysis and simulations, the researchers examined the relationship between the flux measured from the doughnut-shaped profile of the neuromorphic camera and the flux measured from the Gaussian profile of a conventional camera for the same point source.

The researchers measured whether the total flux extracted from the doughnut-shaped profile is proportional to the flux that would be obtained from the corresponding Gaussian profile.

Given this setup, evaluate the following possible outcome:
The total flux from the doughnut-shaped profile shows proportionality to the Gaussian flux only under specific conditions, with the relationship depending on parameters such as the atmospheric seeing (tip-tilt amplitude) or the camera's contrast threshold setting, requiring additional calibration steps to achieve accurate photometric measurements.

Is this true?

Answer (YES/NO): NO